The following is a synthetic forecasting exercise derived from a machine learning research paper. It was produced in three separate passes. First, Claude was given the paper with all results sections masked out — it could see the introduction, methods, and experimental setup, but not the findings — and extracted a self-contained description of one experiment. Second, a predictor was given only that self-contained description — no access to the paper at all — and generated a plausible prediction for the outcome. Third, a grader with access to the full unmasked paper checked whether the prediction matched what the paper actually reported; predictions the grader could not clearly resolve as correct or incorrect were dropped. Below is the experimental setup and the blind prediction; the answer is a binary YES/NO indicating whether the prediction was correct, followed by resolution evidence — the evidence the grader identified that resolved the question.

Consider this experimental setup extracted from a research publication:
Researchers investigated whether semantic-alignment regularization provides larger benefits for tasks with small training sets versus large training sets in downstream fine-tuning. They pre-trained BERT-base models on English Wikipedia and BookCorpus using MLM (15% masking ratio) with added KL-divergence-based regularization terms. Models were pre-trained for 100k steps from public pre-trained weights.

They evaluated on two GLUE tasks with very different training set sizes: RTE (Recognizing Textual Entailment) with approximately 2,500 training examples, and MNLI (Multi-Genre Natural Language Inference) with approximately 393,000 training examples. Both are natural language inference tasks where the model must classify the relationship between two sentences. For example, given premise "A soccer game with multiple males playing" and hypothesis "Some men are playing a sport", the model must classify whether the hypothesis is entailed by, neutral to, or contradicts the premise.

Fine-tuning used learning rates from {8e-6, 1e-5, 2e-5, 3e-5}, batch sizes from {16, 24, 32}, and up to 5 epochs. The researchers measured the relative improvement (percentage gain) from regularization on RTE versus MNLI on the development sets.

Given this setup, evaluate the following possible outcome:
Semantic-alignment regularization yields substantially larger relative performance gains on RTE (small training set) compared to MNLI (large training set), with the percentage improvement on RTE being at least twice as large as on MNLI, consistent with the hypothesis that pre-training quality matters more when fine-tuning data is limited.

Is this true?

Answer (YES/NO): YES